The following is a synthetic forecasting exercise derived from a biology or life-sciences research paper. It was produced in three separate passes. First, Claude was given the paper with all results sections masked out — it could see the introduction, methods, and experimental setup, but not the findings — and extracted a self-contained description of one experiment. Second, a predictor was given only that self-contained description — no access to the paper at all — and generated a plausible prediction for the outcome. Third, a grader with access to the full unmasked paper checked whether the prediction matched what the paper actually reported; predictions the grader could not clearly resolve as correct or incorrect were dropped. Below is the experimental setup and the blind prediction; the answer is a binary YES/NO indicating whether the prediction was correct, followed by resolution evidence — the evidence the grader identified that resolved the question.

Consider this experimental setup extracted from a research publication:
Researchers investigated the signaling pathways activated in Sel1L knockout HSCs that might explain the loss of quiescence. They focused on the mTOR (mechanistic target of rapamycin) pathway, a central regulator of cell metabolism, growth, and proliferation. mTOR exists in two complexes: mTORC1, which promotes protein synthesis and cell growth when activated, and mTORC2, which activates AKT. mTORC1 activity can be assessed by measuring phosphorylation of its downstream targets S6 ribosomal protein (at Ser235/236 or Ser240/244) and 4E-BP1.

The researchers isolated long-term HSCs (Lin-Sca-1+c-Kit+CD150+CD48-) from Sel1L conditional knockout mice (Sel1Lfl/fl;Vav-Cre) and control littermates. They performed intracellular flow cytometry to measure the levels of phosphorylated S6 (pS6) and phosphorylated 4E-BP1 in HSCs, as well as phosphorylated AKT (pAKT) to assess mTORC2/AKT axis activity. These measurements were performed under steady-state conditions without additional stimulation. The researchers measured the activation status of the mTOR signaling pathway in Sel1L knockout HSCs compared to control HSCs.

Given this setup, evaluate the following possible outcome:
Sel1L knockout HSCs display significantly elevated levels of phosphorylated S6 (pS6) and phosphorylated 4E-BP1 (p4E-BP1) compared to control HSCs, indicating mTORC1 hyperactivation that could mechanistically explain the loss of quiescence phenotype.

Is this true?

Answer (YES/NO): YES